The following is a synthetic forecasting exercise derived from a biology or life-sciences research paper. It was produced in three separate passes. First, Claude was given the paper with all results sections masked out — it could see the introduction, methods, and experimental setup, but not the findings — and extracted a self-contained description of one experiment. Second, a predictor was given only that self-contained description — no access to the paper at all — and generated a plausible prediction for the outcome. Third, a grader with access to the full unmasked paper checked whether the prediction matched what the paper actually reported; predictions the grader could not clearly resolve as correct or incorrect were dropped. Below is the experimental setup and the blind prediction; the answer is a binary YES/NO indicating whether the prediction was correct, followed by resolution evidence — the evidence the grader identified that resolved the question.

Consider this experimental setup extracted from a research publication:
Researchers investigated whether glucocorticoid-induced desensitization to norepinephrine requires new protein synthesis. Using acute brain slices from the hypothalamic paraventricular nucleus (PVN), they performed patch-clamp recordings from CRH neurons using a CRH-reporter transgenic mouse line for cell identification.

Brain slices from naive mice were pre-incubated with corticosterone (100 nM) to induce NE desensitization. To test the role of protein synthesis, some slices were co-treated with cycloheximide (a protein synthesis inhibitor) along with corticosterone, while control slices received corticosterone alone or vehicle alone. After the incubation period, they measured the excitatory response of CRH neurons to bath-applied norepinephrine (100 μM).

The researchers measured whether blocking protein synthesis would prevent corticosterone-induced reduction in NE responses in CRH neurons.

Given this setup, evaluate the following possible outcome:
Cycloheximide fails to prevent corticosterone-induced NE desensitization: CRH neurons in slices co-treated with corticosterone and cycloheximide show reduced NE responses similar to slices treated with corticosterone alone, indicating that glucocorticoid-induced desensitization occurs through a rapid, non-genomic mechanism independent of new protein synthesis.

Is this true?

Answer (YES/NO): NO